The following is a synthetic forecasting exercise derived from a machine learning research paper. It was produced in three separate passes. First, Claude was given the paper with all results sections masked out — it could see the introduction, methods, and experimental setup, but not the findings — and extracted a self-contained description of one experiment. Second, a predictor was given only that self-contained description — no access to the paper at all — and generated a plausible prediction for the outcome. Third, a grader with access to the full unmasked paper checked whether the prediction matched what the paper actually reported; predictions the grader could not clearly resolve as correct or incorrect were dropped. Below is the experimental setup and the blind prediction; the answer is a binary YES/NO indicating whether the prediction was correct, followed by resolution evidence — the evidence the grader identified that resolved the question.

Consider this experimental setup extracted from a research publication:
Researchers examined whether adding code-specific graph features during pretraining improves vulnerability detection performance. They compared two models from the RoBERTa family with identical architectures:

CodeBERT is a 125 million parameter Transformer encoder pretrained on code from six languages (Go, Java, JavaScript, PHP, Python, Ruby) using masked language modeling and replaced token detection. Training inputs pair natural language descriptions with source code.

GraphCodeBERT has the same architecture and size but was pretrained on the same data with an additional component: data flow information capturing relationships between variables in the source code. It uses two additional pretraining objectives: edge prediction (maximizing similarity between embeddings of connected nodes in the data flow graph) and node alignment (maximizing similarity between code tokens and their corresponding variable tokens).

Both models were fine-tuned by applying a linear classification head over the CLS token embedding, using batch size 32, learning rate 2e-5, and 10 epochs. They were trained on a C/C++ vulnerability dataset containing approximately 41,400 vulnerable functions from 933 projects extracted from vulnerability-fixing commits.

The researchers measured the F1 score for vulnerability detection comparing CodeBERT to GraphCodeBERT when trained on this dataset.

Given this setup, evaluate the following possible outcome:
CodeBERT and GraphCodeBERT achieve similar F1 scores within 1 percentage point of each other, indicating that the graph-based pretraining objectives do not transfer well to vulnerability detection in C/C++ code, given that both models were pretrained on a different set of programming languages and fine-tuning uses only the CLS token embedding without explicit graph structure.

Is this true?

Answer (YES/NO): NO